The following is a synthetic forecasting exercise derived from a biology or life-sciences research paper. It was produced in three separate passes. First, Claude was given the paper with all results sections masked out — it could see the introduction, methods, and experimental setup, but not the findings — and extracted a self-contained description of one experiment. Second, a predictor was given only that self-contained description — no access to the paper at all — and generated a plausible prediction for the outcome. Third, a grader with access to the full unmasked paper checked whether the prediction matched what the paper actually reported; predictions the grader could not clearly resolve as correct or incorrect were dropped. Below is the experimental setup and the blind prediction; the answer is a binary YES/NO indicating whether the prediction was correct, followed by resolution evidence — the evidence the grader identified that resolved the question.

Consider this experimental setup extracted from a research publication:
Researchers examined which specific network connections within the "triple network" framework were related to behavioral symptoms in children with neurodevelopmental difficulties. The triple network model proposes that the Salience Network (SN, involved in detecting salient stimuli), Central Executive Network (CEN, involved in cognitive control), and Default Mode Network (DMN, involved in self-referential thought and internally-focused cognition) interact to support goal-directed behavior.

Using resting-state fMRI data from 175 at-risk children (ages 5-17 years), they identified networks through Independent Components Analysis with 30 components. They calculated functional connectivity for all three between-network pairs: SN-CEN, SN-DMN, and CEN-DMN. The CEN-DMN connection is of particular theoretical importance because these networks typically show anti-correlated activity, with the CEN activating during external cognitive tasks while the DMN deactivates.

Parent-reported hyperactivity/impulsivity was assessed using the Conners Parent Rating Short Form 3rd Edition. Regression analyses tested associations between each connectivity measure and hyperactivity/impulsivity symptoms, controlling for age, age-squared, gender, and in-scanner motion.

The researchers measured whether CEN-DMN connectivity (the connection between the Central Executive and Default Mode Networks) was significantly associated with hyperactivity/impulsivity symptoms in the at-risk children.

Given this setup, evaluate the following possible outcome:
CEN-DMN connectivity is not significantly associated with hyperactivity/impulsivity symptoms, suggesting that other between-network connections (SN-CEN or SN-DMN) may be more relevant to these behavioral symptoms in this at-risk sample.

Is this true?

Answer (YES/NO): NO